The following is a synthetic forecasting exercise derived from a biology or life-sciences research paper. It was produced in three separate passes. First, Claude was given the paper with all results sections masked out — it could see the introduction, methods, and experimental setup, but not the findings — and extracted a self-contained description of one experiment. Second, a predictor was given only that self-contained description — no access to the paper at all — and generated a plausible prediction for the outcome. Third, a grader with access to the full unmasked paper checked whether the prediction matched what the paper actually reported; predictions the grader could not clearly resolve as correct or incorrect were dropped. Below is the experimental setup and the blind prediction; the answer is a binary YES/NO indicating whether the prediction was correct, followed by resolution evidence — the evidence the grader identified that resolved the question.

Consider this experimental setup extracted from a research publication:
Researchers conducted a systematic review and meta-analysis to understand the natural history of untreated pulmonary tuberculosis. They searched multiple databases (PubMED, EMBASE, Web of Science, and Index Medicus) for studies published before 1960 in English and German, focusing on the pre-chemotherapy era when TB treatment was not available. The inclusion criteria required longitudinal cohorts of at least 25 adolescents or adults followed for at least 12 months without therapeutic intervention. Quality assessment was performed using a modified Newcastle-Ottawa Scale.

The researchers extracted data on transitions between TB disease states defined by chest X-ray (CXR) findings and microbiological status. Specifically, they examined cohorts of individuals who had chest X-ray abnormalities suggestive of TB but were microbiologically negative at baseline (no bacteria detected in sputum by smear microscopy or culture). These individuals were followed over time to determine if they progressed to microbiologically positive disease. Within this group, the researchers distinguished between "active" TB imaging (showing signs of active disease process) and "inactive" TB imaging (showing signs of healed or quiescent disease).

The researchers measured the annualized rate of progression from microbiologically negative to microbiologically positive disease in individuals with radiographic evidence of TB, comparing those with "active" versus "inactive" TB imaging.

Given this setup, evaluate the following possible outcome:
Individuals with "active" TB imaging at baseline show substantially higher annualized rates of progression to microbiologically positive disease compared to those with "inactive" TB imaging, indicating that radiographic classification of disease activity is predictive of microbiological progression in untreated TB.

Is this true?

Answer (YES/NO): YES